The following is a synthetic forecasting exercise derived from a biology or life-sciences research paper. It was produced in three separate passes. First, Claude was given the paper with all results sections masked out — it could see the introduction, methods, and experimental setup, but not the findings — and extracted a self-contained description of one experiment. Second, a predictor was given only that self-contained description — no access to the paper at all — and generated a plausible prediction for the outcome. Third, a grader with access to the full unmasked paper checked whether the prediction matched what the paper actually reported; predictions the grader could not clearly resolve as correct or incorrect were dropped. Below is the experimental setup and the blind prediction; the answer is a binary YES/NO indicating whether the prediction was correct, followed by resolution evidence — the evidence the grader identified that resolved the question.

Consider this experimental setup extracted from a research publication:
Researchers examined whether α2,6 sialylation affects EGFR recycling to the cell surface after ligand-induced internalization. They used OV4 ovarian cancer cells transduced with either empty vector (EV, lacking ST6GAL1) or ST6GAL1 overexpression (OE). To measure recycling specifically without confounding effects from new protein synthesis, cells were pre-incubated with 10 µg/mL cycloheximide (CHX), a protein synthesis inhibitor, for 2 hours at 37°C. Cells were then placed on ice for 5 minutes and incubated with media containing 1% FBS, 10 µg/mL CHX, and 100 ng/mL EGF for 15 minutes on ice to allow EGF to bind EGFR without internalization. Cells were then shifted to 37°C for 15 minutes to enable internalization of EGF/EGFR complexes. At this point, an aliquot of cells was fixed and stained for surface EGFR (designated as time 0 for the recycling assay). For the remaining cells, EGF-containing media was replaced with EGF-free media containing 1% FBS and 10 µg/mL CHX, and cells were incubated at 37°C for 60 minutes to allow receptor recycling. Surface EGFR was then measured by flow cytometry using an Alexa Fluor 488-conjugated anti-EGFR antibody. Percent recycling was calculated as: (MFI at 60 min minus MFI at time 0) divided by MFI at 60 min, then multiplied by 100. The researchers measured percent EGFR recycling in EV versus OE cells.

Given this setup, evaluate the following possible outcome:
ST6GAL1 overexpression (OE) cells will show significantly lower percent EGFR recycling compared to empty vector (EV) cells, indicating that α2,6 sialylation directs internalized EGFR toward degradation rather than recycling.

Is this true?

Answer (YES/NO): NO